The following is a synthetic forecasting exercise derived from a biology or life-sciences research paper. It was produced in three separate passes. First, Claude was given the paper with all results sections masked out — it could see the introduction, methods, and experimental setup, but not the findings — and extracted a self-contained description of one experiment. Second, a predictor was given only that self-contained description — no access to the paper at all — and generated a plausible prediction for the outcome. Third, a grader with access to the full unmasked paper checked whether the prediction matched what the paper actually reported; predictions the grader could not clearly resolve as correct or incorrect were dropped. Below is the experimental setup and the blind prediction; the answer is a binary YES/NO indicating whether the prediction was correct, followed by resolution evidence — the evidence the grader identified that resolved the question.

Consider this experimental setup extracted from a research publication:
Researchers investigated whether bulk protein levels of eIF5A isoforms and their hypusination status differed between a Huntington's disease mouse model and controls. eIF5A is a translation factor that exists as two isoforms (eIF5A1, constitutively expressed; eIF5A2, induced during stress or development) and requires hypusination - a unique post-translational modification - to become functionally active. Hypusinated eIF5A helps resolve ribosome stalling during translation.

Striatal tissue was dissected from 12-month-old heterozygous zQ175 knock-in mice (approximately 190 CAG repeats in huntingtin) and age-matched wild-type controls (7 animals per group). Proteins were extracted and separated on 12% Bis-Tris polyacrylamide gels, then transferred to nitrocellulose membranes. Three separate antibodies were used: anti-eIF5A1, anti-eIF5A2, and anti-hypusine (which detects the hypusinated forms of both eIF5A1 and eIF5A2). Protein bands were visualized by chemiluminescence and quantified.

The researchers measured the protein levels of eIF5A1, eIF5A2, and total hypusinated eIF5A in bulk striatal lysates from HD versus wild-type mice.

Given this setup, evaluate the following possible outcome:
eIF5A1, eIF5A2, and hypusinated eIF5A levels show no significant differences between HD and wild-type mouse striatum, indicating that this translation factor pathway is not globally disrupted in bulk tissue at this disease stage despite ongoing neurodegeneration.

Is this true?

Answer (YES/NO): YES